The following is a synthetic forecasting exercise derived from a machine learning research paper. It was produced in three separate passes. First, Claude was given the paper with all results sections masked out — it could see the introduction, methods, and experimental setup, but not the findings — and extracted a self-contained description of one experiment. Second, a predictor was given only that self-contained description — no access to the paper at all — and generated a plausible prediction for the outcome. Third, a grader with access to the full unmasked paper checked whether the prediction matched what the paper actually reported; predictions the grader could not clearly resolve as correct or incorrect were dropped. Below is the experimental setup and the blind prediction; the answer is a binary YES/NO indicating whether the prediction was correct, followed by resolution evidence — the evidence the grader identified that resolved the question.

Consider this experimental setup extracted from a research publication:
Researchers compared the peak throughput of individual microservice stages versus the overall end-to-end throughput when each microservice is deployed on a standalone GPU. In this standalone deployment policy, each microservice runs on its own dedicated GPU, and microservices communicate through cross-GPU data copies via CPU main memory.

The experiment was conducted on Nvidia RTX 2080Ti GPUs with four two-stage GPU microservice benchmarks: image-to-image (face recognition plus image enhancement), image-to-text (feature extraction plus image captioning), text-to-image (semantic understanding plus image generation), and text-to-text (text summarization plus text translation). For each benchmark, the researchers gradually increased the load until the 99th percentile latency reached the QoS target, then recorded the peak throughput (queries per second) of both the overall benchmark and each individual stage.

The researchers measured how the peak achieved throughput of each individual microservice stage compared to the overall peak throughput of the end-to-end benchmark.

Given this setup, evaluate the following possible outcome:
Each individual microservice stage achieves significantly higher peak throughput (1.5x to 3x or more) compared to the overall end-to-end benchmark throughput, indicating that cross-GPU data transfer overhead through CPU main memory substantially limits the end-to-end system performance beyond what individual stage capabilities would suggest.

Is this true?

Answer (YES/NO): NO